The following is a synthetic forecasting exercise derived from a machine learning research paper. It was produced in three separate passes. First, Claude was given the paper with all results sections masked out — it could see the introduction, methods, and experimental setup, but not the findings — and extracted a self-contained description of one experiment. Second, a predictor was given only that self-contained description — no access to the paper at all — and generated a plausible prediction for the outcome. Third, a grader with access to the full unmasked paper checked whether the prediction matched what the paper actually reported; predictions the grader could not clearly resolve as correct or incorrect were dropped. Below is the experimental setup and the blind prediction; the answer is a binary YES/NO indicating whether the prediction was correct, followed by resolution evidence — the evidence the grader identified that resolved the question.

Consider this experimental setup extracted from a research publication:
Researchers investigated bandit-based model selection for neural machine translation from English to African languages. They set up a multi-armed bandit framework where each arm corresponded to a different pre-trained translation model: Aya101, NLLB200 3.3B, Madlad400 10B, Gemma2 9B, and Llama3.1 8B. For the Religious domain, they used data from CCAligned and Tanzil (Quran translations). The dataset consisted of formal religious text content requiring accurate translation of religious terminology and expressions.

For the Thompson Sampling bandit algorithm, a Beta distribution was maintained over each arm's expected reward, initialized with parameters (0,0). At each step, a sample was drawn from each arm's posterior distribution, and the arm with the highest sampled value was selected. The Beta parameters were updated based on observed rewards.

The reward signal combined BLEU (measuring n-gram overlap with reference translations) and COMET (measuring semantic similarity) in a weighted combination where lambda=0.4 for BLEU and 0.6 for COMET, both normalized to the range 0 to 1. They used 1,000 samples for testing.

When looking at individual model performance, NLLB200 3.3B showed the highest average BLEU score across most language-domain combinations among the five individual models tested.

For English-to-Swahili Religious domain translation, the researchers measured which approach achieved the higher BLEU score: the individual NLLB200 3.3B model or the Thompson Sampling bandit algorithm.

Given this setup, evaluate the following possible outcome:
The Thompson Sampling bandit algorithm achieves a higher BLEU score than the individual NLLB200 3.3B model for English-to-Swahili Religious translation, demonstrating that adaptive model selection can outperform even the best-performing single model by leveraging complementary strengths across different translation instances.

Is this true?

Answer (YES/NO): YES